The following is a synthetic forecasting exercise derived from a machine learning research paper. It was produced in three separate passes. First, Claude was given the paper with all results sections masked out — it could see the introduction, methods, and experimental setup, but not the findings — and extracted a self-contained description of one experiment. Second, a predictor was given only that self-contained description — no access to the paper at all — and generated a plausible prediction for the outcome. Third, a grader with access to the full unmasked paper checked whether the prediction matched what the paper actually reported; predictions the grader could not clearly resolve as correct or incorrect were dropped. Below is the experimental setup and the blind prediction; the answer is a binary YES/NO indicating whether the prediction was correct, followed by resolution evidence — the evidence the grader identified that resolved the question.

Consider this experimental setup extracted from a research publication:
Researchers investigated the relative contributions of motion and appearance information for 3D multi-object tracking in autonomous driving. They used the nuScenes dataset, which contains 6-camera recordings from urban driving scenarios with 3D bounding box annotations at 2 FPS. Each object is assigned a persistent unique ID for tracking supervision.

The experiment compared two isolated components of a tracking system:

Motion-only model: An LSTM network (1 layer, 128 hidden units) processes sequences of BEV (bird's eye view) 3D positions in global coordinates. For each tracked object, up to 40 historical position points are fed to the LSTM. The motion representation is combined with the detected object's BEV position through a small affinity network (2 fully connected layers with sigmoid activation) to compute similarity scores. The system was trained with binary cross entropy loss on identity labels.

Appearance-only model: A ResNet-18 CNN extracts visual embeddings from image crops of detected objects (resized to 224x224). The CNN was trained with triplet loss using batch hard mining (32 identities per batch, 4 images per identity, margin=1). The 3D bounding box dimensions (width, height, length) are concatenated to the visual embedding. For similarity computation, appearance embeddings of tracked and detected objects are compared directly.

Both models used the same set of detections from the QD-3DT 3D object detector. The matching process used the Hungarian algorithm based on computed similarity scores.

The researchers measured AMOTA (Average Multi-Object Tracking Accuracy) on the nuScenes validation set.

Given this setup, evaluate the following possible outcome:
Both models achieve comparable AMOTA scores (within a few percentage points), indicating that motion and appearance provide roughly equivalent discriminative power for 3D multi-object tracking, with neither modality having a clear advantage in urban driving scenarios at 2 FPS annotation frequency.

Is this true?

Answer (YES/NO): NO